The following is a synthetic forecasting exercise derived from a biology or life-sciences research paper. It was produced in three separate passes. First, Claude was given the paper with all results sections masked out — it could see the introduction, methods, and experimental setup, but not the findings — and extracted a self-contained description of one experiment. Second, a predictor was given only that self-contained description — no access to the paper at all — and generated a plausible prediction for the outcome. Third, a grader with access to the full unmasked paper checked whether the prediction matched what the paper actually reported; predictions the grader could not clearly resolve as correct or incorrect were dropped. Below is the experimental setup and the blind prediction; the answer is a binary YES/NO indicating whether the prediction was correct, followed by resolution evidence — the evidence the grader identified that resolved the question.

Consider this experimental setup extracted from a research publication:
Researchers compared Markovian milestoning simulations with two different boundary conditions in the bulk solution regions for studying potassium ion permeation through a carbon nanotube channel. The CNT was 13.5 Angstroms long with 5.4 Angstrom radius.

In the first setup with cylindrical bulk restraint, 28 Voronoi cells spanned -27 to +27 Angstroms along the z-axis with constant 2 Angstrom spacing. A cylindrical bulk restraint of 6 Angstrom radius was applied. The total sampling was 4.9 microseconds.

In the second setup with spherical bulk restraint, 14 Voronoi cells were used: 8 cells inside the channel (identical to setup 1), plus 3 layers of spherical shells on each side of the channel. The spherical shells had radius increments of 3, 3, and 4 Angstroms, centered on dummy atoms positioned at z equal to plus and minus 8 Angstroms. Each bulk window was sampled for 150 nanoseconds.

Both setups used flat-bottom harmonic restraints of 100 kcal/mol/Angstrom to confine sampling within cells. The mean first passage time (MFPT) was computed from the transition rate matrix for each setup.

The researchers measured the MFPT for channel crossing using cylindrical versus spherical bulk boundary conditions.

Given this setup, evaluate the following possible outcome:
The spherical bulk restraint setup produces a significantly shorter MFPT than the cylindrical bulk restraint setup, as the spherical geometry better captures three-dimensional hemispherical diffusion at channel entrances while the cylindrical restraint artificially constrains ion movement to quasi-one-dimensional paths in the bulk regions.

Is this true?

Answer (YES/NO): NO